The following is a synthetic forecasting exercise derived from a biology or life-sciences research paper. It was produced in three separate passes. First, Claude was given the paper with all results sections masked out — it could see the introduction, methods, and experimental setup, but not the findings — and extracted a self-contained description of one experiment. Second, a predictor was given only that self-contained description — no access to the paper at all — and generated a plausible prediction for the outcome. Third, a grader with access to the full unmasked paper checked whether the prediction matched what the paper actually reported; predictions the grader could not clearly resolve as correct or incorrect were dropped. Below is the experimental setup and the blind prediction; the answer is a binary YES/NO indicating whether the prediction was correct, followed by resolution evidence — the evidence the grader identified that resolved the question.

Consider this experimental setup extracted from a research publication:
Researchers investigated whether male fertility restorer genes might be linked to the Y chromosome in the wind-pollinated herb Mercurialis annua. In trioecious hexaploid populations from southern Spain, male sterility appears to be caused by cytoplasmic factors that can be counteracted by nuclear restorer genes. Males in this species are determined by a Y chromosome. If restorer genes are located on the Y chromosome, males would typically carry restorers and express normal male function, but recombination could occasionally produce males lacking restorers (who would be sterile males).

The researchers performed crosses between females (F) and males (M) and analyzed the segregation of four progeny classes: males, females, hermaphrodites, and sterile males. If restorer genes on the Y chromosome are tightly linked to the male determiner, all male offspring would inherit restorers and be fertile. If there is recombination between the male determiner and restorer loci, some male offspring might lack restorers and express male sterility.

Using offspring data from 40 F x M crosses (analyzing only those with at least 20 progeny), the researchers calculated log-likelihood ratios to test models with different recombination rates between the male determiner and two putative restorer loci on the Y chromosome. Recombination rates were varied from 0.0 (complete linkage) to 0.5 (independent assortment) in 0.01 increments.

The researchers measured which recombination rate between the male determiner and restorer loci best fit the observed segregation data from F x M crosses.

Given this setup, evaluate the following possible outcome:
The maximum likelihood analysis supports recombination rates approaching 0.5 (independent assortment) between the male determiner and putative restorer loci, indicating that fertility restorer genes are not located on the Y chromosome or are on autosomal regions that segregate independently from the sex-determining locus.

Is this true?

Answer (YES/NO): NO